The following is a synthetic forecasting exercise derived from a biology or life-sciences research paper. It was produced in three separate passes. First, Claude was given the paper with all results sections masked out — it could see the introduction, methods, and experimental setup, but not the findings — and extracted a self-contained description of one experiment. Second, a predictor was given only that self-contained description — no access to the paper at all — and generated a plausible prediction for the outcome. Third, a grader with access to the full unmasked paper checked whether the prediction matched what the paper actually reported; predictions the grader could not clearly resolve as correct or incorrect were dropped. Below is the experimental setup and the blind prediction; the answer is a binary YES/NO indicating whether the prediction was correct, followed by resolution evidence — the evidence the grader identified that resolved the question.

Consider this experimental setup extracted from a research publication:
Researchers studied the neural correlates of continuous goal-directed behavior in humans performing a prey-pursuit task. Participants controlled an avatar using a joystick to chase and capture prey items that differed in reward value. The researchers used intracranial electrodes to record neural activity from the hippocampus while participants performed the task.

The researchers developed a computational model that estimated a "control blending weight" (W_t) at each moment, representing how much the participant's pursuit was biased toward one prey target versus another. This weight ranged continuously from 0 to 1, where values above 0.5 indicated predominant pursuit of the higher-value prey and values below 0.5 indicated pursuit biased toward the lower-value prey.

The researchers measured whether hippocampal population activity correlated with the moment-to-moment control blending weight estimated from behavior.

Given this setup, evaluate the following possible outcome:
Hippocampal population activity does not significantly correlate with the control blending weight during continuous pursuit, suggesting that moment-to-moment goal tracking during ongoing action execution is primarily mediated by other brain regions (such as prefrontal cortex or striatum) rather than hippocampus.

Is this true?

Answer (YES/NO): NO